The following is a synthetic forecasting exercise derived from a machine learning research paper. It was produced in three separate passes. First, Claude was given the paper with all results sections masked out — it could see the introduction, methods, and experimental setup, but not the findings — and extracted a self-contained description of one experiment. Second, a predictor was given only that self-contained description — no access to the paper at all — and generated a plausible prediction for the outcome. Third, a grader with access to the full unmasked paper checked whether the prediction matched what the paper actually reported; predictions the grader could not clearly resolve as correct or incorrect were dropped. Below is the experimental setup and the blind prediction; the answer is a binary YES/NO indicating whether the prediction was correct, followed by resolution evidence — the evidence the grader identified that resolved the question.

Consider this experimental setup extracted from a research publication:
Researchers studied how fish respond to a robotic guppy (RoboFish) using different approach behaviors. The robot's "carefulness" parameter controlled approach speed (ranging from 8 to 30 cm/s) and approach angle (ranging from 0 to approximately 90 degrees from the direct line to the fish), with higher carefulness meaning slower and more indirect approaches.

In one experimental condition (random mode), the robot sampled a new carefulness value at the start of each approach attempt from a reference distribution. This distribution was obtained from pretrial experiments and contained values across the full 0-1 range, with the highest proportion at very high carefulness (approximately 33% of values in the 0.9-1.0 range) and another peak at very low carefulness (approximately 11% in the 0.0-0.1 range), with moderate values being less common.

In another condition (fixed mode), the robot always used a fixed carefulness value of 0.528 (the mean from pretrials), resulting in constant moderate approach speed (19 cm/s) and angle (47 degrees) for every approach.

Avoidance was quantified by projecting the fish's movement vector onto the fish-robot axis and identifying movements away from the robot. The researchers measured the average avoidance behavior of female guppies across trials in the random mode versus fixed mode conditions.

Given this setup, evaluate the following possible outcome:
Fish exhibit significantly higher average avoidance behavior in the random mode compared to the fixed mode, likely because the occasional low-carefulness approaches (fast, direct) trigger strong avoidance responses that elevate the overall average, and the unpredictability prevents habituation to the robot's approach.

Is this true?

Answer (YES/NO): NO